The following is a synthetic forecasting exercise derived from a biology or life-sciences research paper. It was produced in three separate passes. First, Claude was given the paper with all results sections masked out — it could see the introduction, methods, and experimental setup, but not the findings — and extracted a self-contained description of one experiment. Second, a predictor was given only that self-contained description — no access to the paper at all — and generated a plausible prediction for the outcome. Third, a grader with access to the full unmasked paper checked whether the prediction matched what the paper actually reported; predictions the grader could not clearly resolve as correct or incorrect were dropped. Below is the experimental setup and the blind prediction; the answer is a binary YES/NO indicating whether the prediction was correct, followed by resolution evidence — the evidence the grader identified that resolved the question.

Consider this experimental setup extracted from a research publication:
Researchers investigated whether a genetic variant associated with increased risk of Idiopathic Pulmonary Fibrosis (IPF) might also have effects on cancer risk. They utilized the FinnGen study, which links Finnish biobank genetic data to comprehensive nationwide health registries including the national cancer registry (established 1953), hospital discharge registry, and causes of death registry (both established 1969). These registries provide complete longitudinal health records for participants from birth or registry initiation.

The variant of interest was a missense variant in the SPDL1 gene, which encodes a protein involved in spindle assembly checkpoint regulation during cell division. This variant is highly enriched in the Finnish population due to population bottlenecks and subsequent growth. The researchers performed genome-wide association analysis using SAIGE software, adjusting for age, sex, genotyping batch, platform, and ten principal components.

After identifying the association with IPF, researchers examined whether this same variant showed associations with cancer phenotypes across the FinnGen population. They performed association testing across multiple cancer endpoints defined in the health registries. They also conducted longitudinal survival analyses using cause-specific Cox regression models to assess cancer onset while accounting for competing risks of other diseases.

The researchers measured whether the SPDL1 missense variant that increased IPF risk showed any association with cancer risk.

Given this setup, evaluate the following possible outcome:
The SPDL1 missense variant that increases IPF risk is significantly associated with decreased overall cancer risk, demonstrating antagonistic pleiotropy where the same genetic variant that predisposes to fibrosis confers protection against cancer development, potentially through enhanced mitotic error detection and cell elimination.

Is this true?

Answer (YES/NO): YES